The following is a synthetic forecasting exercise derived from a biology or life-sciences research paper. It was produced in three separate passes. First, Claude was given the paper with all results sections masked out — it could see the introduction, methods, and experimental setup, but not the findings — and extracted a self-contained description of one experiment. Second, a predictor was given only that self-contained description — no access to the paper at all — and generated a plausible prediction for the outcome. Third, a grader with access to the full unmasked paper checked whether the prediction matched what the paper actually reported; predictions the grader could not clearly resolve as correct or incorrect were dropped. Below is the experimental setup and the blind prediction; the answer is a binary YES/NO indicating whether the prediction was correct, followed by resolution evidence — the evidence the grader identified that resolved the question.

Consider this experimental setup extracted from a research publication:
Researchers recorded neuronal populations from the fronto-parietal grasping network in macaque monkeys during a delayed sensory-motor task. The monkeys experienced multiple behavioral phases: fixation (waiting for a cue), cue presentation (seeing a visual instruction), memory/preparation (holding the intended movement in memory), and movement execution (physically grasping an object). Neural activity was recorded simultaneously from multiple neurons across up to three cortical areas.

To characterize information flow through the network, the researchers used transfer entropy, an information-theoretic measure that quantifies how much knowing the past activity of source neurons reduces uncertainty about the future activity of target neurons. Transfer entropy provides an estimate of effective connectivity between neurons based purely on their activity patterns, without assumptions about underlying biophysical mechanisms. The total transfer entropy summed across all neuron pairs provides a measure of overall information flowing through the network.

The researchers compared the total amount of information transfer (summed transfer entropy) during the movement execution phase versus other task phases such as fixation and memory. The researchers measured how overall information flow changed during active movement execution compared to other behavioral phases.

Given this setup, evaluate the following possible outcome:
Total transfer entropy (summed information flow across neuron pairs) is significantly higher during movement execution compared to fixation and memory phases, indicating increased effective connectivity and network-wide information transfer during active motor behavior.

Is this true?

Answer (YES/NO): YES